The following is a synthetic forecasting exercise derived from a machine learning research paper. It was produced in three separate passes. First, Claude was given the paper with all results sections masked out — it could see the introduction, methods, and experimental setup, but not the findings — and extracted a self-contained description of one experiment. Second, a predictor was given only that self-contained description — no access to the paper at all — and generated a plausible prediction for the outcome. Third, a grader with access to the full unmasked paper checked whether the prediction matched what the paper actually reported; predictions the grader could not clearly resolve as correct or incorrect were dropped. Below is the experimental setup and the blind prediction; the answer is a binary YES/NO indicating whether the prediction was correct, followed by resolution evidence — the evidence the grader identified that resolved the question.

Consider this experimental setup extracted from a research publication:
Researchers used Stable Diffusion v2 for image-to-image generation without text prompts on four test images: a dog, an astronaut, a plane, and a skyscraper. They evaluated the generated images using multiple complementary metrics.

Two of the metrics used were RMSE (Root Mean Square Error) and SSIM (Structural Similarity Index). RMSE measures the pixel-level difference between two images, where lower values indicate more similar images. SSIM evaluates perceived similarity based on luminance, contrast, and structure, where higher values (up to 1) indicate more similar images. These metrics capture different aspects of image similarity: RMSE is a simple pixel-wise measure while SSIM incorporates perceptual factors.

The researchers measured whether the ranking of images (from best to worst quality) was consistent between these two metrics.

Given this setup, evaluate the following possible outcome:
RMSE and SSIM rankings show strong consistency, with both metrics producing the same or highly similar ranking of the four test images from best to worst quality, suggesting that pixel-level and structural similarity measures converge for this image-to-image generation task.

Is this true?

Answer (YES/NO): YES